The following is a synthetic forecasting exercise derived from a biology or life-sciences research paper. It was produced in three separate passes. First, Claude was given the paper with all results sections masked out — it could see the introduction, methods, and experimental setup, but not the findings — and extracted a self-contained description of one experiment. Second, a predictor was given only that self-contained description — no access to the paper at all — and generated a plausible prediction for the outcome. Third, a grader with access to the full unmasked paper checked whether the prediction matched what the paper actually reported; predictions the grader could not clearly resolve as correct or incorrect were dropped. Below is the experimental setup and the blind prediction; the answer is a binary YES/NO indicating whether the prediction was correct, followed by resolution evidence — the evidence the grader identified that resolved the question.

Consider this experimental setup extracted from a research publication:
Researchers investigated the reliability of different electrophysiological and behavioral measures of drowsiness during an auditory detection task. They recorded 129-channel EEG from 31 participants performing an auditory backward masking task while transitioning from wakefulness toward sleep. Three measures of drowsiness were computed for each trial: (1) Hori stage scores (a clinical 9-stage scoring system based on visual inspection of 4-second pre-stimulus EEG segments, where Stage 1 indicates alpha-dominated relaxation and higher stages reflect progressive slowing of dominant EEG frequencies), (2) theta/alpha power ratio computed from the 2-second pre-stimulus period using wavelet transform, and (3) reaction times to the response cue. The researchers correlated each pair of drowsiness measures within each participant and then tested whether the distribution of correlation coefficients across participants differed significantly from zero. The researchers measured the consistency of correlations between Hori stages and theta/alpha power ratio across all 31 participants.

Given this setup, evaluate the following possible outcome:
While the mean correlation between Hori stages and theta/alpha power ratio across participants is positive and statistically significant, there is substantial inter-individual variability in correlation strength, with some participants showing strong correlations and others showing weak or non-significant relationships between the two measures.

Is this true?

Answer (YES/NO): NO